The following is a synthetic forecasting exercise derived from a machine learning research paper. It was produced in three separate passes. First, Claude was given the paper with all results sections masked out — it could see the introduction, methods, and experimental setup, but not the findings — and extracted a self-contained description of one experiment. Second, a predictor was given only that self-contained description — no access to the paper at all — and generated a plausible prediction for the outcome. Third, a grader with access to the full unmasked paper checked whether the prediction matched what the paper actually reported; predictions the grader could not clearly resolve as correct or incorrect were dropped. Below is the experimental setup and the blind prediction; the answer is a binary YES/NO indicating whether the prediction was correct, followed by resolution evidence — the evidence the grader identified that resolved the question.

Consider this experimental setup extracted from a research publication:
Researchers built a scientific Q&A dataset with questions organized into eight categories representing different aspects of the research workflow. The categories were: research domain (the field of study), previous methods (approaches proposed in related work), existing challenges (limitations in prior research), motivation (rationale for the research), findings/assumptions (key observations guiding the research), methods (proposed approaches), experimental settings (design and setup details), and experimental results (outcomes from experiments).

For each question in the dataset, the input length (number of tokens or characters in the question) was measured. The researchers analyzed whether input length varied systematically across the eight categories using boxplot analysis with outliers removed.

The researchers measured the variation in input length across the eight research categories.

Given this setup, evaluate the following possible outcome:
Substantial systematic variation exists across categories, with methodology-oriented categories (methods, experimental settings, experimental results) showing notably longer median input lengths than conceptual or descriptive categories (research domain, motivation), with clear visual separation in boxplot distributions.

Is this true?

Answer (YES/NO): NO